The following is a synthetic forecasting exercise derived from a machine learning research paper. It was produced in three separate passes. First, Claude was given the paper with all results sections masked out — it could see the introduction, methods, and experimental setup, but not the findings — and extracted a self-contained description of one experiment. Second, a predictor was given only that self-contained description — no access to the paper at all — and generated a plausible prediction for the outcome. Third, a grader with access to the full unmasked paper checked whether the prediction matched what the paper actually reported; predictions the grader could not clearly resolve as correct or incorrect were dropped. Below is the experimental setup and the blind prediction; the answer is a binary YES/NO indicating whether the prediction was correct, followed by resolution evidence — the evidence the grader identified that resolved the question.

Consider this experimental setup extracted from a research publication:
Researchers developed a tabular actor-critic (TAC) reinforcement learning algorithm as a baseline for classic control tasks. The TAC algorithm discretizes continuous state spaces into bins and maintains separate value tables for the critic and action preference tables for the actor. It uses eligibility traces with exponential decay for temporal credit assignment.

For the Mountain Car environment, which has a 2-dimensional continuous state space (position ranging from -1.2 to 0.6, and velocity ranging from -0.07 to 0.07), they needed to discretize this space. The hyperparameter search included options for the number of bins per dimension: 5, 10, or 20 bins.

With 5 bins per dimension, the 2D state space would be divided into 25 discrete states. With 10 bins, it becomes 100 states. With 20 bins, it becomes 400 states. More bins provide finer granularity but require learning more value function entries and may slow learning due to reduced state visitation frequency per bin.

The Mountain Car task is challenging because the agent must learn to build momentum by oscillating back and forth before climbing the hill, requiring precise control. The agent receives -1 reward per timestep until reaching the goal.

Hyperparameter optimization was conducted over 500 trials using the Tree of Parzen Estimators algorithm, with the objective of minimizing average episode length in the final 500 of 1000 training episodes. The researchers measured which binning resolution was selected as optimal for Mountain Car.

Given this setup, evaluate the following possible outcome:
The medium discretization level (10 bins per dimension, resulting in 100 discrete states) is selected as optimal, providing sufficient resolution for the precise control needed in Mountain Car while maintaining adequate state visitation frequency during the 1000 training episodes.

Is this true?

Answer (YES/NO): NO